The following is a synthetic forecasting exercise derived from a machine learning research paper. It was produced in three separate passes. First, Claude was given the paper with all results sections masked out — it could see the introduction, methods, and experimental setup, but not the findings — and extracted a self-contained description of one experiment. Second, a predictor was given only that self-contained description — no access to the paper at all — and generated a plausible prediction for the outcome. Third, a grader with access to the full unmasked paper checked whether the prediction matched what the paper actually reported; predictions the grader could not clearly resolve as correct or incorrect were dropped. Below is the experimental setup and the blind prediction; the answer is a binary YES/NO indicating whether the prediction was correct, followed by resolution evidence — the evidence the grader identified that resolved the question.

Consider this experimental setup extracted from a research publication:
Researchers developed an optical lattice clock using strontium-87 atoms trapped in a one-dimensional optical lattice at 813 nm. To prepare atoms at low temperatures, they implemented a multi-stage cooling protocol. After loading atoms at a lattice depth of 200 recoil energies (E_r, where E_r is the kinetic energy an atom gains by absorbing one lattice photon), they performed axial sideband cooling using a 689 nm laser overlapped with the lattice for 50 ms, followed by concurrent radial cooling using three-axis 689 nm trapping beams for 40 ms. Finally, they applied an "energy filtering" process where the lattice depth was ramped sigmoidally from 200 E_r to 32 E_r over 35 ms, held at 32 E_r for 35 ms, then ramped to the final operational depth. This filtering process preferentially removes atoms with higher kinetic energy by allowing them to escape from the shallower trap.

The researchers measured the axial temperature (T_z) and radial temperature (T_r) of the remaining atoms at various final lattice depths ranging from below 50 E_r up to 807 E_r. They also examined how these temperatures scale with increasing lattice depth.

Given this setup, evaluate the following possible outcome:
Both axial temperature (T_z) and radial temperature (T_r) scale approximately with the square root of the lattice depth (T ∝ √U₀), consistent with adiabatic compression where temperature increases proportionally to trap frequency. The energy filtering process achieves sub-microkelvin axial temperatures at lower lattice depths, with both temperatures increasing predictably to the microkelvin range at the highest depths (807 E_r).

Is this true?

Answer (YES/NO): NO